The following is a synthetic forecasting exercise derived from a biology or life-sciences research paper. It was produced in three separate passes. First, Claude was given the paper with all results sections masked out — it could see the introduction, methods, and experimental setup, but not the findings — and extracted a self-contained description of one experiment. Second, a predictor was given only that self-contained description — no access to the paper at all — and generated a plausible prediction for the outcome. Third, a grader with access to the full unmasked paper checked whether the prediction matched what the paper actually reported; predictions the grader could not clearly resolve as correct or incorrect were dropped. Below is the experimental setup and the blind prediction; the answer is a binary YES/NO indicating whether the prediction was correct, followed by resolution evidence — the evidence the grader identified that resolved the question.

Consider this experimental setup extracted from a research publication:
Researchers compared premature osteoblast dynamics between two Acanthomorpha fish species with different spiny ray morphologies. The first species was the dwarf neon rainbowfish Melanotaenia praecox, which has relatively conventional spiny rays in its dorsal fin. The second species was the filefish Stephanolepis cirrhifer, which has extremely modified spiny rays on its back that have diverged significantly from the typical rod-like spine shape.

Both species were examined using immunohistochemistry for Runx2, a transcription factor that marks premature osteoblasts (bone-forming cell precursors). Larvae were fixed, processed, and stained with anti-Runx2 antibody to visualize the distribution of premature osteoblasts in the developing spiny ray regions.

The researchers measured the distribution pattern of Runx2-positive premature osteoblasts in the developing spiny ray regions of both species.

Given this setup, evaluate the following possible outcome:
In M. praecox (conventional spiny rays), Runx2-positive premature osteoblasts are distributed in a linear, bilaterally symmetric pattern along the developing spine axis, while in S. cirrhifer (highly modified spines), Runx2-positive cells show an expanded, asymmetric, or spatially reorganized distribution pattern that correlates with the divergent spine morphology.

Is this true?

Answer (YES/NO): NO